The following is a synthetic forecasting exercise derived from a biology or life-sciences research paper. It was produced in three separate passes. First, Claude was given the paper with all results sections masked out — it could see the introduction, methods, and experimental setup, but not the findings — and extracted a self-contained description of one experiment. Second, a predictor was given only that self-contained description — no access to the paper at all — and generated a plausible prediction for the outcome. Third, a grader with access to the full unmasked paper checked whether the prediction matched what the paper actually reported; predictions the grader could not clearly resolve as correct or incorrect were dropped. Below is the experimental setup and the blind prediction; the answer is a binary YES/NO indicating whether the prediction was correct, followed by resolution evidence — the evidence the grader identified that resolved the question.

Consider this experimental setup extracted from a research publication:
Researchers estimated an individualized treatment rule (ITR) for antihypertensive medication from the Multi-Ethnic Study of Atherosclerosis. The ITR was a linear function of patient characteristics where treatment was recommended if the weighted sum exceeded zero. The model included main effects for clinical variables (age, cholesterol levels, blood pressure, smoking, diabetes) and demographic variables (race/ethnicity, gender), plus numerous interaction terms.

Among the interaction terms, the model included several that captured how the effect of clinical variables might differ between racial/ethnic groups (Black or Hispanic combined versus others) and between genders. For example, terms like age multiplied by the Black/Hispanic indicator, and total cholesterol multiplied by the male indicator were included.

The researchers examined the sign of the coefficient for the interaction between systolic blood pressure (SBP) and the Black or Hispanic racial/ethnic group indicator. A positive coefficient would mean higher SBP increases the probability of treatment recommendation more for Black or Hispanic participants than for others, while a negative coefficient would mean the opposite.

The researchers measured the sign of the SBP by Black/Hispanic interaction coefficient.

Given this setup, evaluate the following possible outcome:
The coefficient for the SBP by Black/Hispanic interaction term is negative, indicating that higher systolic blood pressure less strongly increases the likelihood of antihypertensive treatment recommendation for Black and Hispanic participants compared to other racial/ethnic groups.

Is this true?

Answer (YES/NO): YES